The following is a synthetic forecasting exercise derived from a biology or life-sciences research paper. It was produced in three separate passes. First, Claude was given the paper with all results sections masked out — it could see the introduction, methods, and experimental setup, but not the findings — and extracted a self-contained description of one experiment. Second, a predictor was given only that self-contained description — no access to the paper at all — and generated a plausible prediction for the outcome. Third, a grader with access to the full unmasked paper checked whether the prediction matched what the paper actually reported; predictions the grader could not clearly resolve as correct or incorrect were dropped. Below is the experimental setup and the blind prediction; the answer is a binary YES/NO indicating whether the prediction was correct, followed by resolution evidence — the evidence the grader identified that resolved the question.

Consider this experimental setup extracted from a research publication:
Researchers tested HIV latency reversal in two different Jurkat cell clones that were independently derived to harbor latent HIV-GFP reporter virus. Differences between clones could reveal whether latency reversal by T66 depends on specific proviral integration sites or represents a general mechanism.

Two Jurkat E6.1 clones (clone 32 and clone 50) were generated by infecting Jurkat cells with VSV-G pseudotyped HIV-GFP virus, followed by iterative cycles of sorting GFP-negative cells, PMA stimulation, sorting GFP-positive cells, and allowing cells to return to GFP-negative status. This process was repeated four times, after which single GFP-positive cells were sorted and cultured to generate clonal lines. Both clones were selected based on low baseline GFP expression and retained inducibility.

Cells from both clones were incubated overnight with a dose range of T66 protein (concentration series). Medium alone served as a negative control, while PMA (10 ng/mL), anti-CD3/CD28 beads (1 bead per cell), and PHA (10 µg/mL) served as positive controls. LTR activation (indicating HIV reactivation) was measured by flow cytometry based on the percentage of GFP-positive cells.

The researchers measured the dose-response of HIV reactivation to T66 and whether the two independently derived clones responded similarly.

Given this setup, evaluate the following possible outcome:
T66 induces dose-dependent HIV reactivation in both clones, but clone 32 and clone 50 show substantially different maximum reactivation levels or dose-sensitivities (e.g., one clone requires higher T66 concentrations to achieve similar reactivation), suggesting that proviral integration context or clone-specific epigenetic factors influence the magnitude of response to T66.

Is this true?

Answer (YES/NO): NO